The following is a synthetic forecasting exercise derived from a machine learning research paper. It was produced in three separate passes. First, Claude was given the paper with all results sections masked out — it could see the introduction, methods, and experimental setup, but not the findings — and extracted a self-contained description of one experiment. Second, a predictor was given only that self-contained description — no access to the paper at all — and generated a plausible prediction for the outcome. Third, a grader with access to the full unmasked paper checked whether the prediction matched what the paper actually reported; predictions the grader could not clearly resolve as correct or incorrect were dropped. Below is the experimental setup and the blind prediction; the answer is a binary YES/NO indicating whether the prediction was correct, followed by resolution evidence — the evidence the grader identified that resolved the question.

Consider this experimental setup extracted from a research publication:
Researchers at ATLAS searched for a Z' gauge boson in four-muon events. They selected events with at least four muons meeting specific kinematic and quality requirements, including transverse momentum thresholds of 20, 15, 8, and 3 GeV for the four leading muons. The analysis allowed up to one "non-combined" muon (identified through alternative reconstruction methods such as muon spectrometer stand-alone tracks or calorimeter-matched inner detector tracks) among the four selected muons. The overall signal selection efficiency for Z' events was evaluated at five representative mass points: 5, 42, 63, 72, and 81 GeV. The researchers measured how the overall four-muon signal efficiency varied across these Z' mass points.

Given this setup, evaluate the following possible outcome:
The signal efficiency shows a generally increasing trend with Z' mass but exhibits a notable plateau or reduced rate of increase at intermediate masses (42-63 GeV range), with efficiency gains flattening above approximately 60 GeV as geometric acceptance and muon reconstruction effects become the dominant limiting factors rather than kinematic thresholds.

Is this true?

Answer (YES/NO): NO